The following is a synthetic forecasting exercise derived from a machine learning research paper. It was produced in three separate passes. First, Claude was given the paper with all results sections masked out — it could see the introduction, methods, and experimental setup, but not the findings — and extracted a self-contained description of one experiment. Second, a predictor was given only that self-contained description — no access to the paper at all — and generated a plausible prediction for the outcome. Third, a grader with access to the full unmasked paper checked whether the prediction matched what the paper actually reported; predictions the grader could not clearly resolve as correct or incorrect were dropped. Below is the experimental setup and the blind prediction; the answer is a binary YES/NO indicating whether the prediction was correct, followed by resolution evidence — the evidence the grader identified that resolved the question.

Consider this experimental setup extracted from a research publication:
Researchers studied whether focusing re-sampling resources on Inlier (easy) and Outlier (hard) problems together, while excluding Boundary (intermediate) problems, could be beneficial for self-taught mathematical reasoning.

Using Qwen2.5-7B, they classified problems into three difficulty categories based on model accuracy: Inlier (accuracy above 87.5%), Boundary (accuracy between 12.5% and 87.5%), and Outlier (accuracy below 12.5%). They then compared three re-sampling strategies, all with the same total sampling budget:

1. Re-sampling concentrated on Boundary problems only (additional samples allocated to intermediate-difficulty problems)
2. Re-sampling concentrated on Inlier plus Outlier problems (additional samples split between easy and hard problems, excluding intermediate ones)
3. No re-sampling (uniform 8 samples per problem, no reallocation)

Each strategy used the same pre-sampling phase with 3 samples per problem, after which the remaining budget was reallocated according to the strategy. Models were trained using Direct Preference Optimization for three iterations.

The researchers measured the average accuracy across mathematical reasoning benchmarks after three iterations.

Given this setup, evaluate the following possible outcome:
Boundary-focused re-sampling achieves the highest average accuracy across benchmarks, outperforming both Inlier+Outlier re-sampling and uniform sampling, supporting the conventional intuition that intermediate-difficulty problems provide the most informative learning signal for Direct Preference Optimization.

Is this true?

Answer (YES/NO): YES